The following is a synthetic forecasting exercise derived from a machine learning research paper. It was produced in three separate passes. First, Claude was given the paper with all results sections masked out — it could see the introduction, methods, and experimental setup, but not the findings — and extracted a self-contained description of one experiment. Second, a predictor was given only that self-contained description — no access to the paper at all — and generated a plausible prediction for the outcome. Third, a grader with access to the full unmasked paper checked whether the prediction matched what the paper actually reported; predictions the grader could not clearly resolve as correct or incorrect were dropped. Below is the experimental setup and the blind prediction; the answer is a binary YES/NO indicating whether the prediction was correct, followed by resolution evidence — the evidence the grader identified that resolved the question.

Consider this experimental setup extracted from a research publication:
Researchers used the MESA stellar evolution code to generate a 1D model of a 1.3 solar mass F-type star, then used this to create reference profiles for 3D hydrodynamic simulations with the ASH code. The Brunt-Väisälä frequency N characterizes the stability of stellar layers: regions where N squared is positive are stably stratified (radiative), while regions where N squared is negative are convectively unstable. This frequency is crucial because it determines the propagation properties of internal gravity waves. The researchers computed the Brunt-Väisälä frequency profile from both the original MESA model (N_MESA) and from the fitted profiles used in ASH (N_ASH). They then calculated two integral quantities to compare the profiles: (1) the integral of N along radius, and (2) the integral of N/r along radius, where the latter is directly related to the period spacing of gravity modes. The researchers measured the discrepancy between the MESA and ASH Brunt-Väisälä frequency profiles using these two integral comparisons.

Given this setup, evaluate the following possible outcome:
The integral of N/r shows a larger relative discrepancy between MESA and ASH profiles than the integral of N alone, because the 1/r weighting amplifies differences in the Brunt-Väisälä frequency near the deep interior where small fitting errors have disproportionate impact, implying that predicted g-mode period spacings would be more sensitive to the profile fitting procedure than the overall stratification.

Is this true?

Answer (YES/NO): YES